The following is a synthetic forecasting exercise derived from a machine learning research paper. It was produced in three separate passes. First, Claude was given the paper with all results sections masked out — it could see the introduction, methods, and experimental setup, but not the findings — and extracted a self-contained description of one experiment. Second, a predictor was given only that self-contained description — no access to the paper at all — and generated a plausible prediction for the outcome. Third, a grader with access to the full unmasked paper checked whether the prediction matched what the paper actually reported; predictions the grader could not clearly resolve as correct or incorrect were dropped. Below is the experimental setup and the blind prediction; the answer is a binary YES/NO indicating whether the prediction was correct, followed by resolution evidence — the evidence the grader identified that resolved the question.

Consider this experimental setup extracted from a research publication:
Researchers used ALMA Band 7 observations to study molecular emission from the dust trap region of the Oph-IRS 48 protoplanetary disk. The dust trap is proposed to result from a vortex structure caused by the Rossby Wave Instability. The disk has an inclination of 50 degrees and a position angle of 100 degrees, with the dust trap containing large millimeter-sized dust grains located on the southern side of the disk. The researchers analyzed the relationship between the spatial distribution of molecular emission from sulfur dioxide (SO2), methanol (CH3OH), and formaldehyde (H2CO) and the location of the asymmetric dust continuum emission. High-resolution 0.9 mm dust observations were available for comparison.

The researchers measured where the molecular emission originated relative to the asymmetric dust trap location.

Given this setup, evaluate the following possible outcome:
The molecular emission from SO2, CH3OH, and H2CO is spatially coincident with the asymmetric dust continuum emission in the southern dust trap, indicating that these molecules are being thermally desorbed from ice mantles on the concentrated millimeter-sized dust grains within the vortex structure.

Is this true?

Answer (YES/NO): YES